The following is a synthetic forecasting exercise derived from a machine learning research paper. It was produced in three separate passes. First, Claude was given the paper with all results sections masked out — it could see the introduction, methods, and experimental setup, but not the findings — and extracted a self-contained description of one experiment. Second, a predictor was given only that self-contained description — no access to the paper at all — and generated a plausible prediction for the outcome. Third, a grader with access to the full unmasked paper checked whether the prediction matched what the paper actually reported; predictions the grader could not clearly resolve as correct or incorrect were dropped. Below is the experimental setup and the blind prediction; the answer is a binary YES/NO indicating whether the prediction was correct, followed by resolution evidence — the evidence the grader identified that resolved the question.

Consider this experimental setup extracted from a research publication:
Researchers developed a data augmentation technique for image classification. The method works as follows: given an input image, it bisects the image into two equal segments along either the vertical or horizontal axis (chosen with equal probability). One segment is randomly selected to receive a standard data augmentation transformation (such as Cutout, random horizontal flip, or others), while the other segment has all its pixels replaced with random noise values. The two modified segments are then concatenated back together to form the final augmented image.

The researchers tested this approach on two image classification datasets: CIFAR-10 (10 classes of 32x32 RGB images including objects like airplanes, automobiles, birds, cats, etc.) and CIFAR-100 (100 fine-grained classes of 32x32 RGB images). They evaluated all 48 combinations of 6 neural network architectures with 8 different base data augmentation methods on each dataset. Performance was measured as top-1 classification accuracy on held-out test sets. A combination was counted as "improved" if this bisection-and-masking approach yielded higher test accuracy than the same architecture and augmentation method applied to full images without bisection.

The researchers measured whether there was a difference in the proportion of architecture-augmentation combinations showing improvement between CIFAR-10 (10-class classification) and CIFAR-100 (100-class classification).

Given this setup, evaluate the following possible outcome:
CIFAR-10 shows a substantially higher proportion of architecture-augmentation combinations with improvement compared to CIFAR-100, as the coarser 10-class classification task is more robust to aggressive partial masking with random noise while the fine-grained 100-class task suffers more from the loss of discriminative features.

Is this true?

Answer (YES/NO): NO